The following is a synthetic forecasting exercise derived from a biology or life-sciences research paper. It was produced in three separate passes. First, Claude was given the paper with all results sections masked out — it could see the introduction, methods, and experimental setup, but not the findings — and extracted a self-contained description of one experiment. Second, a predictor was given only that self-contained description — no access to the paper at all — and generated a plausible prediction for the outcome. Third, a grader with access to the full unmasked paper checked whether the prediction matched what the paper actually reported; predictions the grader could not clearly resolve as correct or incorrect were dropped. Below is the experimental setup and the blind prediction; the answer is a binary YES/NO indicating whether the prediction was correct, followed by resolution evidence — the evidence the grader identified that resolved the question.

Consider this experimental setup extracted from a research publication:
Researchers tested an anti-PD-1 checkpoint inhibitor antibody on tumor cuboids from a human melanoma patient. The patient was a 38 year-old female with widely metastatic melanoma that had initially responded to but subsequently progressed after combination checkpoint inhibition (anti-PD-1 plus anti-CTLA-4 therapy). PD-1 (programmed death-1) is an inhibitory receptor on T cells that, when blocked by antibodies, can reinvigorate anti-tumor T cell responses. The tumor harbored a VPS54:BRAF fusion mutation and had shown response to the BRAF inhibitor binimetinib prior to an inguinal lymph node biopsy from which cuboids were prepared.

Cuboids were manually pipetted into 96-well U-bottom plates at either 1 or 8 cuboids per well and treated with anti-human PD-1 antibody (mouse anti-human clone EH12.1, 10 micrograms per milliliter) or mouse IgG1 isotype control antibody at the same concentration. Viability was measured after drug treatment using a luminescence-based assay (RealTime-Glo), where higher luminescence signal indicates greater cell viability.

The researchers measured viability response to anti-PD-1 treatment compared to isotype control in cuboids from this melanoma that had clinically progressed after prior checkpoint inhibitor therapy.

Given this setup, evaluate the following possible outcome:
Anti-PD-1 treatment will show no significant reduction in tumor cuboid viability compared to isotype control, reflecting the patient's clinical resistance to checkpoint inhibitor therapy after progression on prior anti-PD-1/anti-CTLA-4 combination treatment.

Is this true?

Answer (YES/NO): YES